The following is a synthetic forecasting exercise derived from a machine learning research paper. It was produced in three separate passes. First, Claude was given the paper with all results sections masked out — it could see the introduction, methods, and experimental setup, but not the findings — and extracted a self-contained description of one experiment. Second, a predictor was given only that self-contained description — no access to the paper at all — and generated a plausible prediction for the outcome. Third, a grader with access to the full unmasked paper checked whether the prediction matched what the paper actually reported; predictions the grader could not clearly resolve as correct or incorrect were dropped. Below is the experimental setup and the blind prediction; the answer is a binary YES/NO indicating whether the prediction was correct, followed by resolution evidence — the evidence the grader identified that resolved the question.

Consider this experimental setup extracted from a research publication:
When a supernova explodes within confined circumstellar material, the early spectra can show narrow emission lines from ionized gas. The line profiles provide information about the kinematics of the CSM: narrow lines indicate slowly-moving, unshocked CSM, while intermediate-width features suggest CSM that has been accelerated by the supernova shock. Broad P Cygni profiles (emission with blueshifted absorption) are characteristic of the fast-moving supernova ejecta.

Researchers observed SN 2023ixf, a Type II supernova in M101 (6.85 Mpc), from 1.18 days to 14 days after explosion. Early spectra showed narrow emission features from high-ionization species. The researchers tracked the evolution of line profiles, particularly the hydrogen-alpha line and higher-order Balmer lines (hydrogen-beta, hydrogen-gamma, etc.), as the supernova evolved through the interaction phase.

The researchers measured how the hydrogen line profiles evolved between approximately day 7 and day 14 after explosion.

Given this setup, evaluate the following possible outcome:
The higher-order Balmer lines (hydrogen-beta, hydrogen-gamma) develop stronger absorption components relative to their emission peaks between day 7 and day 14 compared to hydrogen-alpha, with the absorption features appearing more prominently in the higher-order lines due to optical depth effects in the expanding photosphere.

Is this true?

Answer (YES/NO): YES